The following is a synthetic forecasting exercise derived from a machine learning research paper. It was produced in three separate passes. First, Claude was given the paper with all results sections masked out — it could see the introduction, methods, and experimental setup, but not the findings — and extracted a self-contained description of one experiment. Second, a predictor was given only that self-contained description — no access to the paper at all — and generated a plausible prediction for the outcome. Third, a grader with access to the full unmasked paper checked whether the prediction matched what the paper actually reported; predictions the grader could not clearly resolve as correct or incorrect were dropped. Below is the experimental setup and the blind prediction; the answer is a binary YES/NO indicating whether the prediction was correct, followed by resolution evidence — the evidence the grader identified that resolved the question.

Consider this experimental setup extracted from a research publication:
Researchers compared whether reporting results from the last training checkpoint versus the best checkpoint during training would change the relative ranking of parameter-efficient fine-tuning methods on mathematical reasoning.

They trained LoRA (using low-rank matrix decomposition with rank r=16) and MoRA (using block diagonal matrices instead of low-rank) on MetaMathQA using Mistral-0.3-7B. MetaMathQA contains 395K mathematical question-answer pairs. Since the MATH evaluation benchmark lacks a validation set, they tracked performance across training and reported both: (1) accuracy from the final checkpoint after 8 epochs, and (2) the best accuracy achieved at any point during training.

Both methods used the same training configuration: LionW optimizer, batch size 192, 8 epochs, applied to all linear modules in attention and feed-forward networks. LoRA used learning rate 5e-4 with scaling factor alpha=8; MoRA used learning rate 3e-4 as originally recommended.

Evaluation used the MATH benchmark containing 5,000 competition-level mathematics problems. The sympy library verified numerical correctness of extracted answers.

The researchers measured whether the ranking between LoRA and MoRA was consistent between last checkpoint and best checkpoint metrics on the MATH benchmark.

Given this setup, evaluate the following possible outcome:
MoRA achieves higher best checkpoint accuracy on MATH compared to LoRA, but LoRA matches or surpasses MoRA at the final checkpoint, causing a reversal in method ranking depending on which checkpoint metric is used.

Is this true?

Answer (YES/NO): NO